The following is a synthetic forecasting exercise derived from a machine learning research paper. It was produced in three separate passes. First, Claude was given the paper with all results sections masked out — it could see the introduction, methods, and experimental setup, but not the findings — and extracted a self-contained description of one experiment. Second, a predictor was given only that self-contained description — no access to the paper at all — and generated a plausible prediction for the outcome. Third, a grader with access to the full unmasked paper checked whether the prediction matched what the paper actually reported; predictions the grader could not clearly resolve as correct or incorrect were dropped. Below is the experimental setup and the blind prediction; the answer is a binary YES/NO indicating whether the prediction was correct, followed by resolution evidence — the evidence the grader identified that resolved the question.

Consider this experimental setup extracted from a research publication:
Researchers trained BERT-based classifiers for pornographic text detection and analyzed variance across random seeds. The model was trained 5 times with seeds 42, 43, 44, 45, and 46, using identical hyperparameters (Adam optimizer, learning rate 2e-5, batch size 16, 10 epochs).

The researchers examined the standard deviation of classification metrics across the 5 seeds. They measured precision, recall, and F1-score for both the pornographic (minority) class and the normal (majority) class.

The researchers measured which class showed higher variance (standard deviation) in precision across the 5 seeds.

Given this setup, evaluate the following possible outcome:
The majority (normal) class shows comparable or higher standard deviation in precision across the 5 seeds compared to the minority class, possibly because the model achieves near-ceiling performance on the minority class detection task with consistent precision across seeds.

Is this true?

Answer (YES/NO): NO